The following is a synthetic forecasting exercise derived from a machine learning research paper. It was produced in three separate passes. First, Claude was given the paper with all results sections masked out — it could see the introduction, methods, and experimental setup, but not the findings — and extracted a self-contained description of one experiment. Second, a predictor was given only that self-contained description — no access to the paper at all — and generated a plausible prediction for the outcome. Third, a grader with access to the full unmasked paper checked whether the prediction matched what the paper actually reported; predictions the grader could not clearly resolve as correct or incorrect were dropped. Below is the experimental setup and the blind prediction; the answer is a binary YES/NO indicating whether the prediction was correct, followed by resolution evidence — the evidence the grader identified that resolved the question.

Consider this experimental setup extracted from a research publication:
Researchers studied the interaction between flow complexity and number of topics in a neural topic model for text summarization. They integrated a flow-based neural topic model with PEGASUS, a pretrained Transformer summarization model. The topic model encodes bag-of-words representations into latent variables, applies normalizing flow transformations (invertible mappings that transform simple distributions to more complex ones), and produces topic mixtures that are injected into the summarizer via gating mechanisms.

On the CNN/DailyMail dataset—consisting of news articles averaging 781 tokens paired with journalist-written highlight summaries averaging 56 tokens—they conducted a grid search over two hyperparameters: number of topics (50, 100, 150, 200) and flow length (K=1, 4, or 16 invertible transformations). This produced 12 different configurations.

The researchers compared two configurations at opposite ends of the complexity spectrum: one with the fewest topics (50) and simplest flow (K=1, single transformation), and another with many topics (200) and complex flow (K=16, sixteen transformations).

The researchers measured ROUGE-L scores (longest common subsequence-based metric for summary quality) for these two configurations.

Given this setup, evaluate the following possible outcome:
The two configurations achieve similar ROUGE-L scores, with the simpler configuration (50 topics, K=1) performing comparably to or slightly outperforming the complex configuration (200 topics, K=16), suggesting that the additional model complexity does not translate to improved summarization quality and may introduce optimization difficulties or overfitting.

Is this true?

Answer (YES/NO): YES